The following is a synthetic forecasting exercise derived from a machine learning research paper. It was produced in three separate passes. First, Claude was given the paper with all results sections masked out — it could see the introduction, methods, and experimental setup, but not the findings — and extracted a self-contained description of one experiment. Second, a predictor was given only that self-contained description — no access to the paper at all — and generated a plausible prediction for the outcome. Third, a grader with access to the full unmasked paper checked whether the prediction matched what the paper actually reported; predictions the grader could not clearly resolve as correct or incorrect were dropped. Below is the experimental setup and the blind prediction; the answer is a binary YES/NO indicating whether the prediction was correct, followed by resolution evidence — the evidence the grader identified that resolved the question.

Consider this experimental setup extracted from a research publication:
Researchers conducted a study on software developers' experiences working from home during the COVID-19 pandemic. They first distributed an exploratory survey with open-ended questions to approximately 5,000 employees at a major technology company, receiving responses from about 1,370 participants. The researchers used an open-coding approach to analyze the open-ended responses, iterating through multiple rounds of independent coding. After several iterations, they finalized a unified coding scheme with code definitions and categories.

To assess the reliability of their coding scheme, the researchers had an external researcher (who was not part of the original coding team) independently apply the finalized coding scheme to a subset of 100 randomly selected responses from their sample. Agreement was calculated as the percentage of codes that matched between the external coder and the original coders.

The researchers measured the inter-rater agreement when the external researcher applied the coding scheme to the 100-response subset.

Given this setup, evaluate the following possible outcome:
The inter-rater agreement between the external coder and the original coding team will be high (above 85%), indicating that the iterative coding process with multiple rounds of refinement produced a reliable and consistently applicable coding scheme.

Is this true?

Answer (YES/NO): NO